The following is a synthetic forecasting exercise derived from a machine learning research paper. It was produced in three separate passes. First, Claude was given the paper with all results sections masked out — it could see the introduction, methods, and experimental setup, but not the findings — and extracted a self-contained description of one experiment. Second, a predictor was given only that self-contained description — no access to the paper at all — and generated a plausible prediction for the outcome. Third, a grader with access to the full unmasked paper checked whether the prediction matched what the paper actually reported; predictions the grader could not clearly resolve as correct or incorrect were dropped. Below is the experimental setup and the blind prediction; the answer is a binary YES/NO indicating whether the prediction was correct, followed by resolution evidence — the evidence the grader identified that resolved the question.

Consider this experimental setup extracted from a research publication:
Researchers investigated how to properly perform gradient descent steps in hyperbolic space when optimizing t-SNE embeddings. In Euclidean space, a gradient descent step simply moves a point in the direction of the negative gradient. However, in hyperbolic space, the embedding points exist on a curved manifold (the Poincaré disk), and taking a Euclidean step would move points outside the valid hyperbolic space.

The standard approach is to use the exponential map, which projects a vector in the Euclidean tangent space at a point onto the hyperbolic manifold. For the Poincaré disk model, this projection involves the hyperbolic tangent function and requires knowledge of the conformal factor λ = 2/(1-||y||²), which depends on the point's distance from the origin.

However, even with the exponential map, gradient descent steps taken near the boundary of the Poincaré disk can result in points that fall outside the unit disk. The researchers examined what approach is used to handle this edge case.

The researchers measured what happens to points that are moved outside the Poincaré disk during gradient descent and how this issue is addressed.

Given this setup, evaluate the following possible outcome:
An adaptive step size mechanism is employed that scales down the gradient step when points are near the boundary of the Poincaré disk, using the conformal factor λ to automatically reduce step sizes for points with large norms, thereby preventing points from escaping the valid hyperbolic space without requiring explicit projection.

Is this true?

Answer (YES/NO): NO